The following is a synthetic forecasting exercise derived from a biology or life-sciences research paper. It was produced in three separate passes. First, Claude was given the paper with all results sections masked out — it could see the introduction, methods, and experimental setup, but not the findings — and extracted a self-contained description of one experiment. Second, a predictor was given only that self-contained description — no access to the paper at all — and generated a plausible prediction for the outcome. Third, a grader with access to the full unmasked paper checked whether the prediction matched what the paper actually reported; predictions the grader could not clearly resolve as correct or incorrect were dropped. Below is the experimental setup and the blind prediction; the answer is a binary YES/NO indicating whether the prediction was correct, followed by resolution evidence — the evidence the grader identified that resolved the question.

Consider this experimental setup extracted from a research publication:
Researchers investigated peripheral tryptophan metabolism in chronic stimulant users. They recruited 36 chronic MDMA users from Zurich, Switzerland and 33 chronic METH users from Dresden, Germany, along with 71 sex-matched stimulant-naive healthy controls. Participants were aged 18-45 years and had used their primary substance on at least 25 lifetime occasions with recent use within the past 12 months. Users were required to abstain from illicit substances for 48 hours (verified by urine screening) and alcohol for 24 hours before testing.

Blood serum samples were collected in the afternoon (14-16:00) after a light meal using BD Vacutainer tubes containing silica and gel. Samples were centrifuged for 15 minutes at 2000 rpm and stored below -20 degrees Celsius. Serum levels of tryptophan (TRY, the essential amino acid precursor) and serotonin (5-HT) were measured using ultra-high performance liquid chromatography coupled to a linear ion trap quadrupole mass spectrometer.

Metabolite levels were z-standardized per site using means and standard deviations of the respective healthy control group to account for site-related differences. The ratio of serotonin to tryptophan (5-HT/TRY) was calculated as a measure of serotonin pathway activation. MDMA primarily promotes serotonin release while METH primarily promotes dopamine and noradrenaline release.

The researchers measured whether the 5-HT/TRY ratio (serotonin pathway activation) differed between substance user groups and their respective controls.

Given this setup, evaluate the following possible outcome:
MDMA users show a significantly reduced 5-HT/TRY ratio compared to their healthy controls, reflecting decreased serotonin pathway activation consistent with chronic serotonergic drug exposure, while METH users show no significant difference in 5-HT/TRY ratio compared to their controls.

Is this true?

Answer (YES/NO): NO